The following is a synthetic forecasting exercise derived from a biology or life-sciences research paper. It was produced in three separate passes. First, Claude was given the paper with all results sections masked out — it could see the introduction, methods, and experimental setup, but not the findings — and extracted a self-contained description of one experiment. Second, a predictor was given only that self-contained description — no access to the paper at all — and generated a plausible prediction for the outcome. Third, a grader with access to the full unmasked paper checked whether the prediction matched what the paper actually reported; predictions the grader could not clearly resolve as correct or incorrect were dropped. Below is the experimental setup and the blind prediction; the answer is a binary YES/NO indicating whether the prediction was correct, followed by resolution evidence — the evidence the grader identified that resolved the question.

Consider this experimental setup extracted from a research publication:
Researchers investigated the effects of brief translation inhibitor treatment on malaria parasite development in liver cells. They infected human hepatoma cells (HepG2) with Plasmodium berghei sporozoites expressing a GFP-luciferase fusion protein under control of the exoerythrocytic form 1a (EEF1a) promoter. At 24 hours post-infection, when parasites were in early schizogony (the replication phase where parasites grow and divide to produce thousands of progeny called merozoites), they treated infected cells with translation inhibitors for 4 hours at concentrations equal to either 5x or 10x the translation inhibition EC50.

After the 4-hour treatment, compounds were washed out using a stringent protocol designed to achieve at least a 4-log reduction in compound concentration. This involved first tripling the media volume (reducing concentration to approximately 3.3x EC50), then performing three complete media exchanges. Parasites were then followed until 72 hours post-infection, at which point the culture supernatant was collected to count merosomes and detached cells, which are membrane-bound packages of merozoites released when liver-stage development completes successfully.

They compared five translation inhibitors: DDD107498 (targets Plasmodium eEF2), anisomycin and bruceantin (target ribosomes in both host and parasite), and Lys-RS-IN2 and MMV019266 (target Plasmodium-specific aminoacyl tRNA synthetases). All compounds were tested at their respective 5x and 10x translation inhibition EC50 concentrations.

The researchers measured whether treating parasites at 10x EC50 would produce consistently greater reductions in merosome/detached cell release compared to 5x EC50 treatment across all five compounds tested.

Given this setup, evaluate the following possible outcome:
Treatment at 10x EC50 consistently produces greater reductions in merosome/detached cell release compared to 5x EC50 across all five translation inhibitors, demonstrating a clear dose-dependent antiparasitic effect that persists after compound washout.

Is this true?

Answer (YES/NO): NO